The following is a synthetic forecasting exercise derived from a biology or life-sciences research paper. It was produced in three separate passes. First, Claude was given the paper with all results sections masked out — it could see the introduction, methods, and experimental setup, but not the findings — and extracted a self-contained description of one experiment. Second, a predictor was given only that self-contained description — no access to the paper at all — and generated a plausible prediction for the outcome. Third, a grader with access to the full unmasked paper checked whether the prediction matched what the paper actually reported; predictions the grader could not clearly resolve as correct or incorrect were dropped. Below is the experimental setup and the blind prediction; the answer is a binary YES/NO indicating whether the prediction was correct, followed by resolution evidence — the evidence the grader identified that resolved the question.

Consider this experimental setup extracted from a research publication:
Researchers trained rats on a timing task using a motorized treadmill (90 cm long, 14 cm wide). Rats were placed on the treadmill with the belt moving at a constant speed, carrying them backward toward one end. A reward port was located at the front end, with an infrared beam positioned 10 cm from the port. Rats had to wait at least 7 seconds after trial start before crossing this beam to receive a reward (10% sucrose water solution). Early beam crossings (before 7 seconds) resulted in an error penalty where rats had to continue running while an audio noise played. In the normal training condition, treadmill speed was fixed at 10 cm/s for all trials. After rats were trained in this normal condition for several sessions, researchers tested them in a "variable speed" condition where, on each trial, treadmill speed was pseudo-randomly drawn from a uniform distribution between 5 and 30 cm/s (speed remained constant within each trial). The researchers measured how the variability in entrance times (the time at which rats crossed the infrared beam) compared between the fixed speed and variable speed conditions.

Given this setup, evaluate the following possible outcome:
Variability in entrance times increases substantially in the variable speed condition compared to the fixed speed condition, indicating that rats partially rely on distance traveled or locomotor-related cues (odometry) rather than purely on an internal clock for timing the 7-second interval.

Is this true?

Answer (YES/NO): YES